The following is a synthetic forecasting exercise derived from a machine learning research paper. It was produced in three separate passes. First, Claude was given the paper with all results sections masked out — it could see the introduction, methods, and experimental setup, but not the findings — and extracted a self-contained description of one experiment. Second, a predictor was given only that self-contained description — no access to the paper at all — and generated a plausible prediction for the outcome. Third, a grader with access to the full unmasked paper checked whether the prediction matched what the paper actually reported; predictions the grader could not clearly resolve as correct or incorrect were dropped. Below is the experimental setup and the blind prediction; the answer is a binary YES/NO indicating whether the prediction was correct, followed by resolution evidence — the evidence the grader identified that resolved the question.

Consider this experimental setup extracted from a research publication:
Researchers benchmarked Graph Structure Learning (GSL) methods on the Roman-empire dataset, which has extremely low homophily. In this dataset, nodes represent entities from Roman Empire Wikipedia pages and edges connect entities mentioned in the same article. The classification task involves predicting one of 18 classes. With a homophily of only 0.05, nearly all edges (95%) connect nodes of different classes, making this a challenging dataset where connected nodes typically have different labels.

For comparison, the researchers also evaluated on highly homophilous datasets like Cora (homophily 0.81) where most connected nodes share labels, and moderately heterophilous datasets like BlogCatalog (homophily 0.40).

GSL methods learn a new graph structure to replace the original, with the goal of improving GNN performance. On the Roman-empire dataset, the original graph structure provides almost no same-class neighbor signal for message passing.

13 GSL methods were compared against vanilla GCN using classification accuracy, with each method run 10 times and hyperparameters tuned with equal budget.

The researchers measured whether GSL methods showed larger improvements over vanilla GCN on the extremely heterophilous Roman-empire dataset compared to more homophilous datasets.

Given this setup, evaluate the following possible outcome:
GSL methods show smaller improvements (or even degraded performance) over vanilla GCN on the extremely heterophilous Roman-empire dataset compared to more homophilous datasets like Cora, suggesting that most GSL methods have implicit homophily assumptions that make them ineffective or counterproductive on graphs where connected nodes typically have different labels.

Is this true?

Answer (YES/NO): YES